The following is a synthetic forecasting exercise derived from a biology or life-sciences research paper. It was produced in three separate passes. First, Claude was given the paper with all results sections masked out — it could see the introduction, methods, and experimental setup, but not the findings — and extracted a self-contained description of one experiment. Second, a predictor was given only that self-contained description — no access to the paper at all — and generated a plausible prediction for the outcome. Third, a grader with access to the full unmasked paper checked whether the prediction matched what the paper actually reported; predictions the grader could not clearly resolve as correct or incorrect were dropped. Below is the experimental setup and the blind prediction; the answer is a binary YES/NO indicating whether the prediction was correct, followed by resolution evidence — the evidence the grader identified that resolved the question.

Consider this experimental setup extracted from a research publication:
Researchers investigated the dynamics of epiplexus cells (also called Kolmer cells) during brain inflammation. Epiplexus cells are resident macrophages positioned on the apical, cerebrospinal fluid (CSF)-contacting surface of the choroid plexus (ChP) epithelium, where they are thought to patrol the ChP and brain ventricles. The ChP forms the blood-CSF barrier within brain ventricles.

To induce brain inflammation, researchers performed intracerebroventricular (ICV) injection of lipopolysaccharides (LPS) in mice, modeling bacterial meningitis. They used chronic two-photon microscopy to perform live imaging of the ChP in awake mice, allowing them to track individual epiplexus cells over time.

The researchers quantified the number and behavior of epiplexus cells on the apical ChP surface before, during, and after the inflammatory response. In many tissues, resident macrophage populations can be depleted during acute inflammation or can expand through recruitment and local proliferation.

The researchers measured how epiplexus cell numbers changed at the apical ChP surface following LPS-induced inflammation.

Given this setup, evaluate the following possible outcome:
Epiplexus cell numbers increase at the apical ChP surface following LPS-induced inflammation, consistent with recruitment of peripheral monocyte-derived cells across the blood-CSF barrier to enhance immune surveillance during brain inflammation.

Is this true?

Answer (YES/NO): YES